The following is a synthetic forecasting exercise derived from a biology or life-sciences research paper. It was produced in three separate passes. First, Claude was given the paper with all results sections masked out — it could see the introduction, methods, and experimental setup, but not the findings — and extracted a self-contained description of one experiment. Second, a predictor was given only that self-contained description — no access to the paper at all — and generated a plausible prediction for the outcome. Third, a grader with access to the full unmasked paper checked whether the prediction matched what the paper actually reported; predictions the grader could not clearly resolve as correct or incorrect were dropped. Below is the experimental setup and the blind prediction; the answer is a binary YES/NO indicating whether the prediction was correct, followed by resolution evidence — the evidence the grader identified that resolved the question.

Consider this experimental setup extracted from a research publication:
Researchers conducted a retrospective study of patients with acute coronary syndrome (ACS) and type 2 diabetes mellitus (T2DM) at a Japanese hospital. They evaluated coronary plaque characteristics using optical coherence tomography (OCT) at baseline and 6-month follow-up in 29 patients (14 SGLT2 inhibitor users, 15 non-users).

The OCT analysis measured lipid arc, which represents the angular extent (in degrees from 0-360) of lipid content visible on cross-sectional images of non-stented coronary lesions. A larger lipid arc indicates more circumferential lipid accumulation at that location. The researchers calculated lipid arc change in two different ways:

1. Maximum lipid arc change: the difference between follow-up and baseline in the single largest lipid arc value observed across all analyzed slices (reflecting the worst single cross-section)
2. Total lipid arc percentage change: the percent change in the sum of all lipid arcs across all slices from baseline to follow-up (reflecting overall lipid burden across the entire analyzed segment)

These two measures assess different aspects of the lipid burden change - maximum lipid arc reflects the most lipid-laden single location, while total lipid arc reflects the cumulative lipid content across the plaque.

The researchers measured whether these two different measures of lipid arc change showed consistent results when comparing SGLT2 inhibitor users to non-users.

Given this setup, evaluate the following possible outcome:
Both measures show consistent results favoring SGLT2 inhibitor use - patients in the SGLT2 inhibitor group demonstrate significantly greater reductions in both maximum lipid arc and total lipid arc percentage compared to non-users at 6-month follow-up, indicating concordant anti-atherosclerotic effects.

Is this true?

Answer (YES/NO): YES